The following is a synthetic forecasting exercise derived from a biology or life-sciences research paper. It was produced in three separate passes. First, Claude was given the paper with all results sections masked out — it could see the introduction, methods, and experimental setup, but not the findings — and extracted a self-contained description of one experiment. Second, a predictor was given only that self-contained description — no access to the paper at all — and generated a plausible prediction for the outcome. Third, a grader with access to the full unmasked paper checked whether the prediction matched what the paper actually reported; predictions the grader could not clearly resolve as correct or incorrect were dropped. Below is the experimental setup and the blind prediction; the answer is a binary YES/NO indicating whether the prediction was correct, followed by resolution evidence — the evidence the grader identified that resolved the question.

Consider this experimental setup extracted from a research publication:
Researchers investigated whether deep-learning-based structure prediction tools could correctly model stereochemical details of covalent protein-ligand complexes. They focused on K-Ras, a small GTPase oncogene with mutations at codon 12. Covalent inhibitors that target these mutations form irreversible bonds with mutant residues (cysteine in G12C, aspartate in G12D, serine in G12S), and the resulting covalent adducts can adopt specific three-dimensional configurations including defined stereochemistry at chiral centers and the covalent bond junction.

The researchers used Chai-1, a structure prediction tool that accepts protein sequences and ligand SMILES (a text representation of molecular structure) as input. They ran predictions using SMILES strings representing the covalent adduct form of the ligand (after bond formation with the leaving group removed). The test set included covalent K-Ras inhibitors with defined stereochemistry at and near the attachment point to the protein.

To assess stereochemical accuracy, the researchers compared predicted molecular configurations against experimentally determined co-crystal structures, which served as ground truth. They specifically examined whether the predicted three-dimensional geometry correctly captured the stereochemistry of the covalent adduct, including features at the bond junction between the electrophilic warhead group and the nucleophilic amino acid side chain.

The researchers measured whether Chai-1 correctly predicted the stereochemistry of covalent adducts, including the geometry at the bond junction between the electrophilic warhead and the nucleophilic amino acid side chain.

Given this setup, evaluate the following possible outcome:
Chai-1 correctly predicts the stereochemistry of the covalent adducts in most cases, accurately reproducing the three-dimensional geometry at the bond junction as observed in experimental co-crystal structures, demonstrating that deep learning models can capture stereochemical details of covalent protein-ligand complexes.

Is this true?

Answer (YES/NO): NO